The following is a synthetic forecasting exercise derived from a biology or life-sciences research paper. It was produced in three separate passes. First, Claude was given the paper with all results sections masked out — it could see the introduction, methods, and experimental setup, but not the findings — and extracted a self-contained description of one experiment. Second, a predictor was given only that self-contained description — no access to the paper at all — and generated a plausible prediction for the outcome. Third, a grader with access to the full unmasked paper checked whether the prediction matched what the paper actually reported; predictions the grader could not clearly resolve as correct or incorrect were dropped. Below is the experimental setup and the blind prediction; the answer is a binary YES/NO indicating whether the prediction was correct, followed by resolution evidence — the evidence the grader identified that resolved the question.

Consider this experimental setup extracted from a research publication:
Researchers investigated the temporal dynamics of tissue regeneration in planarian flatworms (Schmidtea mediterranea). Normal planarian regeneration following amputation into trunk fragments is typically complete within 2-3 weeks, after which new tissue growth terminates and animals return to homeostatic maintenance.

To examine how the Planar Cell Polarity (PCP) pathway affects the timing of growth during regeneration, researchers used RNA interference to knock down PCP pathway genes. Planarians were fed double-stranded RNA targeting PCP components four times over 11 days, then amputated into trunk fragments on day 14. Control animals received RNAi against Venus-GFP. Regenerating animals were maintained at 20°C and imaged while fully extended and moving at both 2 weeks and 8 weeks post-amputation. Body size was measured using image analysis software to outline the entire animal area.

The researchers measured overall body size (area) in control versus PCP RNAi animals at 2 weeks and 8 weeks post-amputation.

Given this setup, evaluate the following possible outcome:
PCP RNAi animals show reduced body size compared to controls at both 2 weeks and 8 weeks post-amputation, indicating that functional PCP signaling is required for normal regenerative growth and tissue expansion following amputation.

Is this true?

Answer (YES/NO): NO